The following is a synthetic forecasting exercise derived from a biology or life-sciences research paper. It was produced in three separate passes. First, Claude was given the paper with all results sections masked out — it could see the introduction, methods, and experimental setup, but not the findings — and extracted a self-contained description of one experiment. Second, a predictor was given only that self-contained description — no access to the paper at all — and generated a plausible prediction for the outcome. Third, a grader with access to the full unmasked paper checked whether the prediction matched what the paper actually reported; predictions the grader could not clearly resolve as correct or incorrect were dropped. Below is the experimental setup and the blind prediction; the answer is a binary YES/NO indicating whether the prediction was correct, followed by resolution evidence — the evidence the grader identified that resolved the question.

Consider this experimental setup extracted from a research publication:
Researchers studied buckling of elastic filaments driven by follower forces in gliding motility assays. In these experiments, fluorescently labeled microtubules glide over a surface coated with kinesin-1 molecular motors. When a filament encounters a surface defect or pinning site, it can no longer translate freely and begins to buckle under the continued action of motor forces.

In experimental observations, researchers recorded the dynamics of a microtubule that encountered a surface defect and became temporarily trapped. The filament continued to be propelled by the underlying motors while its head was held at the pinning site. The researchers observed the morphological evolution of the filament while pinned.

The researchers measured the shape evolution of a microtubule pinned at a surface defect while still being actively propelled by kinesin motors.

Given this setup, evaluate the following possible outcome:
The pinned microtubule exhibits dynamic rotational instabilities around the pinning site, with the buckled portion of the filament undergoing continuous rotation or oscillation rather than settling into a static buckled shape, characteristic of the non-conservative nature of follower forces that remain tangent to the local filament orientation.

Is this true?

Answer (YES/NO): YES